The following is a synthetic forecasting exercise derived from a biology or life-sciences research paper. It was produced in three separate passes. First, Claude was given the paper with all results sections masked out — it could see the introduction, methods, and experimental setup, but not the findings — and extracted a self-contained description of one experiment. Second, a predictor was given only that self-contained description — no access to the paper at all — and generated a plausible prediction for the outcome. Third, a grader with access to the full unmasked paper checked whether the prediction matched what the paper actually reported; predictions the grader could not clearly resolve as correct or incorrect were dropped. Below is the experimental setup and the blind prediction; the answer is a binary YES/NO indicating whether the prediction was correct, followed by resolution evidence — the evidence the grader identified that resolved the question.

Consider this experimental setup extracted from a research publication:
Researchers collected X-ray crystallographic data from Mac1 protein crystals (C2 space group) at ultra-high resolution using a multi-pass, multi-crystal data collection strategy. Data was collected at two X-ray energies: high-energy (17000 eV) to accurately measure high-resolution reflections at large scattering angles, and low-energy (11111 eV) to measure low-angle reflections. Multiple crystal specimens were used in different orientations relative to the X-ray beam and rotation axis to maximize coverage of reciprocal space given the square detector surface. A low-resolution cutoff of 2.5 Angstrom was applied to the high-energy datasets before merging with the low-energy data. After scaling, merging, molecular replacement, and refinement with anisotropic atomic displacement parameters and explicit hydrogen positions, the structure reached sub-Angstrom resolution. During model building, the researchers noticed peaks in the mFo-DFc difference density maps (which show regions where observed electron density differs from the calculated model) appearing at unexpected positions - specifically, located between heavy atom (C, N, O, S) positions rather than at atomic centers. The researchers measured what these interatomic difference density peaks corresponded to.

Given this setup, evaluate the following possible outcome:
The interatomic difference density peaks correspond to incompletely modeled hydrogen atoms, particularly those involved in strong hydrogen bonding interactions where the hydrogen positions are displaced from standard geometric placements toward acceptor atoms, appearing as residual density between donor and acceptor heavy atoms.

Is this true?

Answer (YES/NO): NO